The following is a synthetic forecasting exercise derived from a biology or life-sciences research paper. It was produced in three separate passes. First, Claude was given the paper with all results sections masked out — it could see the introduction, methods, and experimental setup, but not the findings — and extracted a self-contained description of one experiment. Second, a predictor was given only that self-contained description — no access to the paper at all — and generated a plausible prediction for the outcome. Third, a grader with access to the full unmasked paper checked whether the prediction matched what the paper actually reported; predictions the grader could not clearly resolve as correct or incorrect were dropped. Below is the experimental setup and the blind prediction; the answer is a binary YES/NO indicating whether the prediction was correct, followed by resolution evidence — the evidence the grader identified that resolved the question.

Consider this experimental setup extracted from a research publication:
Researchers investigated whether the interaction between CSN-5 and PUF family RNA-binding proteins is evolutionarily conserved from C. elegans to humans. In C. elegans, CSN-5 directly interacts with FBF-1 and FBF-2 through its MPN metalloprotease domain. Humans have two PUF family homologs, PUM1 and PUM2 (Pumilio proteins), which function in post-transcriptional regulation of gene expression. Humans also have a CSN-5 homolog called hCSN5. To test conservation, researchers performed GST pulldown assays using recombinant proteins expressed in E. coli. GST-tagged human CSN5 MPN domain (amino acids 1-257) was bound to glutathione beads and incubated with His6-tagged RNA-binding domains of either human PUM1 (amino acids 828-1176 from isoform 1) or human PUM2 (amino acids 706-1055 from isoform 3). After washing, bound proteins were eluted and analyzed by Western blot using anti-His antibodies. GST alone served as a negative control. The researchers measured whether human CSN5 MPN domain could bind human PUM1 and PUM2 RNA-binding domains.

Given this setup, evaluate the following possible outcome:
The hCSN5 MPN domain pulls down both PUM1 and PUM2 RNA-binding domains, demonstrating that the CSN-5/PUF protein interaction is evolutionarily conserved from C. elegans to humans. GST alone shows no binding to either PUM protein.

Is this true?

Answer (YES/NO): NO